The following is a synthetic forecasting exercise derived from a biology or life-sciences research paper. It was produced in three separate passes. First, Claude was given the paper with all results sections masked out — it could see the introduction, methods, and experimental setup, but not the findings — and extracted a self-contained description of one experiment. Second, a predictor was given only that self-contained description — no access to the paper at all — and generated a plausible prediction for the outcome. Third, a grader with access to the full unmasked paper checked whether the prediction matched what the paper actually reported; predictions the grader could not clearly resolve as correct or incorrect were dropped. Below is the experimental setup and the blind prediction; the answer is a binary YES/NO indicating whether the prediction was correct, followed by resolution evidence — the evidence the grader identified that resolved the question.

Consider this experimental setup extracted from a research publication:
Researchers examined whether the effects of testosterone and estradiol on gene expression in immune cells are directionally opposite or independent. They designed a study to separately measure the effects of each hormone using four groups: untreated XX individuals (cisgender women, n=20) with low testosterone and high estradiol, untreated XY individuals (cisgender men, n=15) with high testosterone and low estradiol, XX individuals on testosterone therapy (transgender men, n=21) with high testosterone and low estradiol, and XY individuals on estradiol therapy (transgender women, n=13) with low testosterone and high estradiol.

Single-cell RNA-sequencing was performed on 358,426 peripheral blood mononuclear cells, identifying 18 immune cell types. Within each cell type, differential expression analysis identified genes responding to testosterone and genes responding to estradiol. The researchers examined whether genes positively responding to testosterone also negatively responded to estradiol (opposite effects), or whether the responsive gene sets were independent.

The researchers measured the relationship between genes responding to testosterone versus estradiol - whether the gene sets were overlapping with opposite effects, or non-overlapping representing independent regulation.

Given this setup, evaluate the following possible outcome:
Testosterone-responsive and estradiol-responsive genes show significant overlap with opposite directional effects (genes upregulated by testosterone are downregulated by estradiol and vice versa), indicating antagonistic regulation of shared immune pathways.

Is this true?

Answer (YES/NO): NO